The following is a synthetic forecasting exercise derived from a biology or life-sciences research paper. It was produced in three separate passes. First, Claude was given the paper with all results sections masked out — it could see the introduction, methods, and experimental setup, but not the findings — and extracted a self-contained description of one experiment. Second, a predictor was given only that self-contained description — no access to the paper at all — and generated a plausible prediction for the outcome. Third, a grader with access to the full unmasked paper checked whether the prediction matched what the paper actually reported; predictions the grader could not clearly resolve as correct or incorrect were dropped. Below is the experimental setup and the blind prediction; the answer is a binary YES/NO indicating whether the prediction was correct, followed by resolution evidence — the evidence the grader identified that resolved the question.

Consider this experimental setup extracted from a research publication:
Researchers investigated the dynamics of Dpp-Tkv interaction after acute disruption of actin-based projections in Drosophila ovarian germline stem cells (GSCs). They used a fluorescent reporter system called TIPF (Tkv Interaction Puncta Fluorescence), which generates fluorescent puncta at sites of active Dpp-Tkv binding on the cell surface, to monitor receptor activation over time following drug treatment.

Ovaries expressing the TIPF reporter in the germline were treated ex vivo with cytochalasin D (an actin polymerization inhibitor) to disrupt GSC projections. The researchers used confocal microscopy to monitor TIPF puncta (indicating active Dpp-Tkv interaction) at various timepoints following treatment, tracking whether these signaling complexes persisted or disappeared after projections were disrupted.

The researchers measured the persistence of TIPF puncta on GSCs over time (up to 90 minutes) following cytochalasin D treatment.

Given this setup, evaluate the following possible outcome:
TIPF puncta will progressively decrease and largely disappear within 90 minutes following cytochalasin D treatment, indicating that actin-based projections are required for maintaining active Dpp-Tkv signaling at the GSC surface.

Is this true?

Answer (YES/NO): NO